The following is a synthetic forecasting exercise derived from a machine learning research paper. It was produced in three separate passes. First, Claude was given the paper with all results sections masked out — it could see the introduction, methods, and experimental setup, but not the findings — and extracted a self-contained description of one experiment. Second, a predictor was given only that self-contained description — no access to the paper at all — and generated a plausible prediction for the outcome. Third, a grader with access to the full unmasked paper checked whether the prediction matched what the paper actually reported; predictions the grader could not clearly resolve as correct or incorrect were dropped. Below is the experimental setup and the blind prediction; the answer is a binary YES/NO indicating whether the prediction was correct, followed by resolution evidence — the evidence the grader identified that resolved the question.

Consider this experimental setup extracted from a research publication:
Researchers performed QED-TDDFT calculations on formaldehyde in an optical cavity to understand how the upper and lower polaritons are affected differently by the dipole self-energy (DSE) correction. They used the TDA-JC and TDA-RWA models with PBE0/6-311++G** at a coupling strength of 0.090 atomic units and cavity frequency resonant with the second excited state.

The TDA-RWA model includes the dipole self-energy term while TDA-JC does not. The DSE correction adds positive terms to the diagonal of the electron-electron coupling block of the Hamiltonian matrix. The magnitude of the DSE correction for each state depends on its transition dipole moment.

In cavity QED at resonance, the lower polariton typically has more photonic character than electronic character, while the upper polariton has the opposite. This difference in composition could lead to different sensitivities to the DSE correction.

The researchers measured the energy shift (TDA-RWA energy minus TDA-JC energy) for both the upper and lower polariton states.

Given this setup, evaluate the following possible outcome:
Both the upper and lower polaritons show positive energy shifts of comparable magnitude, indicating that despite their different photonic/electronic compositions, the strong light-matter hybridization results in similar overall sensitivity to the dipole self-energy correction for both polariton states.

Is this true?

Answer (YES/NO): NO